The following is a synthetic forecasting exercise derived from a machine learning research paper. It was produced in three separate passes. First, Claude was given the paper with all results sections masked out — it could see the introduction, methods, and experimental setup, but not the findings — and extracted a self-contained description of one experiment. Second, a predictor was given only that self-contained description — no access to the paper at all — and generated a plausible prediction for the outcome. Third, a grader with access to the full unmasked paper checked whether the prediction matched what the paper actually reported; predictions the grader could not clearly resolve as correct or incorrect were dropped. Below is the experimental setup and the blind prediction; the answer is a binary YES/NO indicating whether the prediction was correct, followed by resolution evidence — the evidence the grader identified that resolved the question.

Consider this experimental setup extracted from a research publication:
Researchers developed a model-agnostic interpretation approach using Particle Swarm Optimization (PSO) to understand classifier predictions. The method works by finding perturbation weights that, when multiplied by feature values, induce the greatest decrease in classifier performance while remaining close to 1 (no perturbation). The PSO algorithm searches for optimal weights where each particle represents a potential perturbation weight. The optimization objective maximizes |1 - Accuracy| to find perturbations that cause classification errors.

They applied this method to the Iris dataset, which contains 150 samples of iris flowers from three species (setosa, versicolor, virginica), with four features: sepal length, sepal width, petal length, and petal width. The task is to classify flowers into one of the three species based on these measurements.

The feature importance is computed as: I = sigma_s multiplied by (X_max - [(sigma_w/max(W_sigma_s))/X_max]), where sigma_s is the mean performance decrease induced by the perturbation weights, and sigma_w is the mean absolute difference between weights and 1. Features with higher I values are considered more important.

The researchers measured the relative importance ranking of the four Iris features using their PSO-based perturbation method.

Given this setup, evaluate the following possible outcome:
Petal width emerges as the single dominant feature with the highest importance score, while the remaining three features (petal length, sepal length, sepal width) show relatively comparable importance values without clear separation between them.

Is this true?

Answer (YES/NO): NO